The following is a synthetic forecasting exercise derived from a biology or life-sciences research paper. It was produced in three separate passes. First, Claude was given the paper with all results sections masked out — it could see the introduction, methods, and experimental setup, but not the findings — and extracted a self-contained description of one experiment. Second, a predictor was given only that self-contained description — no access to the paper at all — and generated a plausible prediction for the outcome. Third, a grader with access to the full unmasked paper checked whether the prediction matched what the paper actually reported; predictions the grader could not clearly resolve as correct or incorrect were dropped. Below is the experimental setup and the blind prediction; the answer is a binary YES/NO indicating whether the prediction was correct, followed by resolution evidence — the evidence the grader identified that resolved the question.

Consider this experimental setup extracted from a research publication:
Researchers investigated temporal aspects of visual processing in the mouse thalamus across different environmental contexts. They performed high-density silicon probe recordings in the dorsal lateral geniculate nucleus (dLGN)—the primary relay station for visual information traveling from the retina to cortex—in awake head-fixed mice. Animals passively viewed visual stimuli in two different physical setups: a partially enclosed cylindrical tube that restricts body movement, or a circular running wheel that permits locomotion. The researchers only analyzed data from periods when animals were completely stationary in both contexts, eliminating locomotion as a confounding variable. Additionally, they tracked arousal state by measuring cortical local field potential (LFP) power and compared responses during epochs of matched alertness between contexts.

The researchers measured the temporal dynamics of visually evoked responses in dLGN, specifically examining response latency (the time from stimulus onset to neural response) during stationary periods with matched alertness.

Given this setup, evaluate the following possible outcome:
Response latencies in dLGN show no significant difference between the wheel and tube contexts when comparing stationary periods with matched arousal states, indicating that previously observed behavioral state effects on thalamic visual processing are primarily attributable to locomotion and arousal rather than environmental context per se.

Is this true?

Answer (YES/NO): NO